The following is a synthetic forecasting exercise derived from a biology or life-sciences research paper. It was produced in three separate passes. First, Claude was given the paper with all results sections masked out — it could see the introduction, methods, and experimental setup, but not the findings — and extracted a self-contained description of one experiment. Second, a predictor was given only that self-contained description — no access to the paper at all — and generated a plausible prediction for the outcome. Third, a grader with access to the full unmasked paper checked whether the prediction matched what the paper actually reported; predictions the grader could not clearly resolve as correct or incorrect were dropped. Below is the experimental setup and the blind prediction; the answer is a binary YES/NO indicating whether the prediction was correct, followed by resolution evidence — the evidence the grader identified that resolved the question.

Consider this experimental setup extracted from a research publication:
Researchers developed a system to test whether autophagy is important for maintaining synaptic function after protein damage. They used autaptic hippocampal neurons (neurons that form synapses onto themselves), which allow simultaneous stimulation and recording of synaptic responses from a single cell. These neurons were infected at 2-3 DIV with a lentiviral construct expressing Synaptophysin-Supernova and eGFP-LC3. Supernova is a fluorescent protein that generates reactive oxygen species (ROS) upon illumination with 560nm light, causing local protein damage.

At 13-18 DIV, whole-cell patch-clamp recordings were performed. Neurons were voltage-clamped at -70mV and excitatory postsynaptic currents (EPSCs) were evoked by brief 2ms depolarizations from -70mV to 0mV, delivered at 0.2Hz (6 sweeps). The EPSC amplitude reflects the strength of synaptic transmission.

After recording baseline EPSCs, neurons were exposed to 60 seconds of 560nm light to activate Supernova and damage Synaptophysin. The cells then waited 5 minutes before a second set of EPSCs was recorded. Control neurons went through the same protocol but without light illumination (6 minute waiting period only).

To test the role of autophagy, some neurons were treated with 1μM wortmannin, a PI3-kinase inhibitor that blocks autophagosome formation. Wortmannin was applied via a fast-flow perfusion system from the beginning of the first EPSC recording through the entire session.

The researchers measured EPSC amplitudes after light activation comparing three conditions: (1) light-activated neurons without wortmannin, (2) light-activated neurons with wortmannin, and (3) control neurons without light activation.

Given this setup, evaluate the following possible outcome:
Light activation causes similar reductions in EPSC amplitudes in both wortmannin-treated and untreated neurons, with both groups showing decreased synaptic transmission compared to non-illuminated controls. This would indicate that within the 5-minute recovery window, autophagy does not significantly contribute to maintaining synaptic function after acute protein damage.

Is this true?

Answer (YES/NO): NO